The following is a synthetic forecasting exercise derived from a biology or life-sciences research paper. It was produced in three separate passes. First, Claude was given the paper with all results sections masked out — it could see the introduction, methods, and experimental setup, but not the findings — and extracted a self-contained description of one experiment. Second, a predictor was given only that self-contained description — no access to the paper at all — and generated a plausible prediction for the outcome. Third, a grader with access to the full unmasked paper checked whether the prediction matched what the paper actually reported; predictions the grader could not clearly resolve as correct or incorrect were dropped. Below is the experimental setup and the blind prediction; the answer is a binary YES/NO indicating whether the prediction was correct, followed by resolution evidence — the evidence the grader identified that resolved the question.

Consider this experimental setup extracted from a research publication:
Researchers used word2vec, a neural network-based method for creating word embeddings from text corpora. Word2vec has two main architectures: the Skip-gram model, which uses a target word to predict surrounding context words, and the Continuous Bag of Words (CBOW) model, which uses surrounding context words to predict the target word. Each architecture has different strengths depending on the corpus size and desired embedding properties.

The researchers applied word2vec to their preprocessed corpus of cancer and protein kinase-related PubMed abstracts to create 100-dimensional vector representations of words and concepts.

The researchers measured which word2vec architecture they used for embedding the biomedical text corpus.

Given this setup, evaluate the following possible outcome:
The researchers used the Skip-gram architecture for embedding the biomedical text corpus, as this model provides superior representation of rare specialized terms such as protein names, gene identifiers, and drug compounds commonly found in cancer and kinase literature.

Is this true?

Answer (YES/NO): YES